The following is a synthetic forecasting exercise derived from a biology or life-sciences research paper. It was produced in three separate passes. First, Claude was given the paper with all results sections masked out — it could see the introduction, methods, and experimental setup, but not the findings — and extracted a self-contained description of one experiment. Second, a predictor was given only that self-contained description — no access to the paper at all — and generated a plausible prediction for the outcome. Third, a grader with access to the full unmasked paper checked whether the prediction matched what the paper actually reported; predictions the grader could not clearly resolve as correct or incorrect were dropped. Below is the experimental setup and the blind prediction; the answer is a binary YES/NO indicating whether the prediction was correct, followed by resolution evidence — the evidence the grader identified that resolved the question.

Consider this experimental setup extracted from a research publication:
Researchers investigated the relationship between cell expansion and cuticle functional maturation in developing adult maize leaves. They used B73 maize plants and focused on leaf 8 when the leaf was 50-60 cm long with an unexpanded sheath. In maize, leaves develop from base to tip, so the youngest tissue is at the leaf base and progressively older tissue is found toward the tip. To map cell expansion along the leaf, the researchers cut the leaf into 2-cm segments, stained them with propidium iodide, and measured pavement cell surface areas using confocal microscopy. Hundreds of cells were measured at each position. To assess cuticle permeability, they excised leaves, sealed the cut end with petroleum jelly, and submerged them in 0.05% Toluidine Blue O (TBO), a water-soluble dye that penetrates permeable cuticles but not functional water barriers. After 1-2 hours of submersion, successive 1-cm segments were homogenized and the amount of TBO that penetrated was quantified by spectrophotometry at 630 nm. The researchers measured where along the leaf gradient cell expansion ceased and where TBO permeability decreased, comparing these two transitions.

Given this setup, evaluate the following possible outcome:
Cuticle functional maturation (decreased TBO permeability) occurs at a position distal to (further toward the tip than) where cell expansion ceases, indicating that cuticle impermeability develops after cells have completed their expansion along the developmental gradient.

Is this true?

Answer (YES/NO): NO